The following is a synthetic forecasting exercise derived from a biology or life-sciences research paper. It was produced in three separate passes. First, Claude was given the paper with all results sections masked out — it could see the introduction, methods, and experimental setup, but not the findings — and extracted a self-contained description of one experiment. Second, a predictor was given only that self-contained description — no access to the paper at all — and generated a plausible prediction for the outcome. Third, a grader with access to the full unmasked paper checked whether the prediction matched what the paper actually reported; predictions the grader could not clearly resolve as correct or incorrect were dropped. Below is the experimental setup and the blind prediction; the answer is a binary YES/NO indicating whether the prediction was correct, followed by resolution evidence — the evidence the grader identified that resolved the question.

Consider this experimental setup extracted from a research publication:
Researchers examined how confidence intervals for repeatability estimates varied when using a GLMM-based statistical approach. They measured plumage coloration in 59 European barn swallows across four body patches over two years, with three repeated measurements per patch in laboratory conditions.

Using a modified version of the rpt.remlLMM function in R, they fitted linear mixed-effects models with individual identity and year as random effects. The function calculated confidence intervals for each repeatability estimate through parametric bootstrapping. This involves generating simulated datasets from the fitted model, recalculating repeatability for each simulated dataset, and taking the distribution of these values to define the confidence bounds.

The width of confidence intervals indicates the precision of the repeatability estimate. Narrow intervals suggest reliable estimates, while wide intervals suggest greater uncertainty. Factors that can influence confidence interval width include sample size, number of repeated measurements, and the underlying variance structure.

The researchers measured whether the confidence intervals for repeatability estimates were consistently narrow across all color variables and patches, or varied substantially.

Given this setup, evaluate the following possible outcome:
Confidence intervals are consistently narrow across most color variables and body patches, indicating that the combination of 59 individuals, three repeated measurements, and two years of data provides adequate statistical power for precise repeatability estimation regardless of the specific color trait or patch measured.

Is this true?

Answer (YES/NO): NO